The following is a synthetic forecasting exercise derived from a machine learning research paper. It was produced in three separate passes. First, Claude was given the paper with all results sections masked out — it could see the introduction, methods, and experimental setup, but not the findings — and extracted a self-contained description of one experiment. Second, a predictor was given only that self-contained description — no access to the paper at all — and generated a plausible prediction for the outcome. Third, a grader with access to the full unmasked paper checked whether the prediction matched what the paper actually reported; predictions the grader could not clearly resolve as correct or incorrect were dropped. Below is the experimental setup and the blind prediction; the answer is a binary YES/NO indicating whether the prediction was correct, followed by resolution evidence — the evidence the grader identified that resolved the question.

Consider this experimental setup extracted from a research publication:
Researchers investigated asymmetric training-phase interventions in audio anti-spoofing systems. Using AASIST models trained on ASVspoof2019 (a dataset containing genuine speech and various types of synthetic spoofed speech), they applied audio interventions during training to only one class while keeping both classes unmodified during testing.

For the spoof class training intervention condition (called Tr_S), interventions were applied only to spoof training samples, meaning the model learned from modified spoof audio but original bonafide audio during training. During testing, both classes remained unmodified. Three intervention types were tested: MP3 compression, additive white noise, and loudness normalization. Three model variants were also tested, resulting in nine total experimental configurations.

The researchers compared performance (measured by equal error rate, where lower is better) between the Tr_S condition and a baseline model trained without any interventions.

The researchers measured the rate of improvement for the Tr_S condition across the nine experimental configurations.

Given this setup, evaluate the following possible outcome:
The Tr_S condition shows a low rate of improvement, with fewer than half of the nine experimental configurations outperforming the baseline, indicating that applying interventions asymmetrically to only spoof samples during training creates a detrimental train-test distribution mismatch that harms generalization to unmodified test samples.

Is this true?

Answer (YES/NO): YES